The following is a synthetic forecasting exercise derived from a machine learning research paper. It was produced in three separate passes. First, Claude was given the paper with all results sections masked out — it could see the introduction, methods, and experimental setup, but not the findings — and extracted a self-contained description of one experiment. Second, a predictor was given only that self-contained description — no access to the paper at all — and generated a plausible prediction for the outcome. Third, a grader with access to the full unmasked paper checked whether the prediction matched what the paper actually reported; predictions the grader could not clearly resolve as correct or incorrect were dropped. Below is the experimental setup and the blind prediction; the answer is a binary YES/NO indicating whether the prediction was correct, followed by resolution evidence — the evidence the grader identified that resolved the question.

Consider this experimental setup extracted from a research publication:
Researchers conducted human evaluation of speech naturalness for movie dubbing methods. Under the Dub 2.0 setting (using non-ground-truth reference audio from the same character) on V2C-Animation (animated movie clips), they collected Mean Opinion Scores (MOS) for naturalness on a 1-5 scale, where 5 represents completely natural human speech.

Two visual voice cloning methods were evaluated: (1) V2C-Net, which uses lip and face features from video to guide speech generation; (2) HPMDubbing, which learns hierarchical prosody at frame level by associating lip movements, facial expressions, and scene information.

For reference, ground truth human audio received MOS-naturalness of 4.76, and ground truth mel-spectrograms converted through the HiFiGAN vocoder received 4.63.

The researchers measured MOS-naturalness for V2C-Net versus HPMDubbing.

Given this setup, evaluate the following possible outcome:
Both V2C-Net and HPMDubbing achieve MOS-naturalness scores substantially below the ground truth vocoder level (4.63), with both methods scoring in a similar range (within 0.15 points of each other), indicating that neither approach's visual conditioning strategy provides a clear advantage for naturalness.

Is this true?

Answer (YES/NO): NO